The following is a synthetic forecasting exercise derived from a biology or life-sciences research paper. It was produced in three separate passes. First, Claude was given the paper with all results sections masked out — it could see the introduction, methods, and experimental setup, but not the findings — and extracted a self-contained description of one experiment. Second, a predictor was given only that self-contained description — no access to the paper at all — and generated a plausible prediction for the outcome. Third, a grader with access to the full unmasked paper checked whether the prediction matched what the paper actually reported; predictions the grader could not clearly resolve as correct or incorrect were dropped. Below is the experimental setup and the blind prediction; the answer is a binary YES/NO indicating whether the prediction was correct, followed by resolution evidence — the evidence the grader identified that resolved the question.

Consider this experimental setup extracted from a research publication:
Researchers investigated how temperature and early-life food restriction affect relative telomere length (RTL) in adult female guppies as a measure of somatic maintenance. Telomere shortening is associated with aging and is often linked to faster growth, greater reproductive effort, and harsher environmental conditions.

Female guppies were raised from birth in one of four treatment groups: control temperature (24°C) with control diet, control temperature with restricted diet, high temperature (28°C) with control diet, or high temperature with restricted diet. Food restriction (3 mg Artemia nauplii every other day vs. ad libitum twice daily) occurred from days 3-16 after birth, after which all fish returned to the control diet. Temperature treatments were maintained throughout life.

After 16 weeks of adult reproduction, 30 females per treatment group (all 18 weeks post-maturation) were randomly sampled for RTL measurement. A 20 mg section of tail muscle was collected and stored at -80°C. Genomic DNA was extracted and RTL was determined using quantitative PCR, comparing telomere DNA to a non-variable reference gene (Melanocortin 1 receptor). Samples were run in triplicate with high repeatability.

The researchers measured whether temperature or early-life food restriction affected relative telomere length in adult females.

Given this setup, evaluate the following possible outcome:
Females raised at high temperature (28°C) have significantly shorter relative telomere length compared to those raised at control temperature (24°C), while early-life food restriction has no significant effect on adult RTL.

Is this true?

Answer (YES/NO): NO